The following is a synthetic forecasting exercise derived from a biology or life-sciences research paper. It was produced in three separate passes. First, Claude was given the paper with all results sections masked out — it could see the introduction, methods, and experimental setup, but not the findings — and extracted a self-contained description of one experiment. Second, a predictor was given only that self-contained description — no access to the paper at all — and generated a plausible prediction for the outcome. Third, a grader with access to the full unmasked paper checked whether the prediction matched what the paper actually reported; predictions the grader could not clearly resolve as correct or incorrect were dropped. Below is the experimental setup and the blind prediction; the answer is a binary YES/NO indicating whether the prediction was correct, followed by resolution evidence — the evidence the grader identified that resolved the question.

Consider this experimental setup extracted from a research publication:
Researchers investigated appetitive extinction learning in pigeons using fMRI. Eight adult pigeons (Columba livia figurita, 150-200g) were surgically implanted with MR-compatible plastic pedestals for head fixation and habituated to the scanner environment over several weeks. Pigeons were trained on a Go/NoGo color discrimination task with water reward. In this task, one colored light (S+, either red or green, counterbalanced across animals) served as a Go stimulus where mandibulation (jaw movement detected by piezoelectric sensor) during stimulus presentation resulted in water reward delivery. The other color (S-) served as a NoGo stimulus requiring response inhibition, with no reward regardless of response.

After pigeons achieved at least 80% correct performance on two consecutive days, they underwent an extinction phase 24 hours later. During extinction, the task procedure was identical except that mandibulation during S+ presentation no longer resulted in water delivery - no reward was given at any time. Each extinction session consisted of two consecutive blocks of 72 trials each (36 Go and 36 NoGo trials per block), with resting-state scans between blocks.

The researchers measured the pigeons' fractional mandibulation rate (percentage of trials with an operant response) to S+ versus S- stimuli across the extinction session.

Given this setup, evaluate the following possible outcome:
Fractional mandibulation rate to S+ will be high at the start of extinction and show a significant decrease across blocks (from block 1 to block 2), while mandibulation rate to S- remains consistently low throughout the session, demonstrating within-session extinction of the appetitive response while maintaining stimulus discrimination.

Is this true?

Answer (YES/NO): NO